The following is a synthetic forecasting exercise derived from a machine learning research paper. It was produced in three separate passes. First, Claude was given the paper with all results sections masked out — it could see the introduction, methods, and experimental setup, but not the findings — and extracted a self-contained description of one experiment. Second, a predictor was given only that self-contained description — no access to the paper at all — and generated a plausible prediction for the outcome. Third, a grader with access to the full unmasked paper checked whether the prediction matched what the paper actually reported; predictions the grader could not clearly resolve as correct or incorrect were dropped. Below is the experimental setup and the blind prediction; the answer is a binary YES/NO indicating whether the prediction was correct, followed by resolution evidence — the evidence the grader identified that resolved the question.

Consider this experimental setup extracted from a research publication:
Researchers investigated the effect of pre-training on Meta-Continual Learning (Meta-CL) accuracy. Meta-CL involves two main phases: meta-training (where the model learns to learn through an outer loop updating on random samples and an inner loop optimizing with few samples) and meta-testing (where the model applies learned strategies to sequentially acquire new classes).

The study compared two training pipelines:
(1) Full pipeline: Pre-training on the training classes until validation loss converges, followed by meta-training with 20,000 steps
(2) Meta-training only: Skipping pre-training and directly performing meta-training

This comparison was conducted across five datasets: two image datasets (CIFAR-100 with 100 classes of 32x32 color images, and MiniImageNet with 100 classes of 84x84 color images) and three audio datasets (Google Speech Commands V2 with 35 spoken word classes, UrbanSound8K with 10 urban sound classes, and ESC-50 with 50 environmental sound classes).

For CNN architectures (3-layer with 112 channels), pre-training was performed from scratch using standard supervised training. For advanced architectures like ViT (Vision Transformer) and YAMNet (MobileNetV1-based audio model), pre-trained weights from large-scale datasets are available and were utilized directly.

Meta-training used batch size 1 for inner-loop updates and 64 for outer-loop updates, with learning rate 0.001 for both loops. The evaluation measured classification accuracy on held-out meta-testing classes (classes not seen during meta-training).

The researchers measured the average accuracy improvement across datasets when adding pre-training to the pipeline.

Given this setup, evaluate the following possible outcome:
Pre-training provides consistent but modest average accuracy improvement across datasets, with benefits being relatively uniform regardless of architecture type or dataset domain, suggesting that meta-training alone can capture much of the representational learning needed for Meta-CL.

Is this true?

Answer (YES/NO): NO